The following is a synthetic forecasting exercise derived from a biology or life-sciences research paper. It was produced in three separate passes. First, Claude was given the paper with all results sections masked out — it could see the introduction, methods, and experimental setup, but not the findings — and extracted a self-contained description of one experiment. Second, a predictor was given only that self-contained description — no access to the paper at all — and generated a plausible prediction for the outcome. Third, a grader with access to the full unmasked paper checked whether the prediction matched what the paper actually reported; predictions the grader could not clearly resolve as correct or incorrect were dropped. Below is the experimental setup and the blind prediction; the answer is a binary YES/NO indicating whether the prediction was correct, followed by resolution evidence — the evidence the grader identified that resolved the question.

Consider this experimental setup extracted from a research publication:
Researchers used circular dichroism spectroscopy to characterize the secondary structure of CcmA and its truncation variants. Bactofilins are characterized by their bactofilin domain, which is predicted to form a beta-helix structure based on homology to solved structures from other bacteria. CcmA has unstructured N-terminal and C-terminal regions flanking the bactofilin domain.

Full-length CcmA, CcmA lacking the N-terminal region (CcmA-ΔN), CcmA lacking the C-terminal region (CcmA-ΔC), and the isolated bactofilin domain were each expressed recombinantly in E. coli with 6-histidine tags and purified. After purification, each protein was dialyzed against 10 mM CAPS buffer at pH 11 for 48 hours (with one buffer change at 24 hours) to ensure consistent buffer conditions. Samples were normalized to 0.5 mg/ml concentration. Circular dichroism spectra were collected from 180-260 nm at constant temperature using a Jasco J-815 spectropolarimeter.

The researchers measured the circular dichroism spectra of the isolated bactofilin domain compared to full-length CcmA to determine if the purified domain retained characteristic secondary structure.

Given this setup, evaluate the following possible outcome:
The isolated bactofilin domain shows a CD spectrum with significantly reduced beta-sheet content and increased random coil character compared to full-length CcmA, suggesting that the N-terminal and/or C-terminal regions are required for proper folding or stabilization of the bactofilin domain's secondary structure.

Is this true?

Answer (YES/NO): NO